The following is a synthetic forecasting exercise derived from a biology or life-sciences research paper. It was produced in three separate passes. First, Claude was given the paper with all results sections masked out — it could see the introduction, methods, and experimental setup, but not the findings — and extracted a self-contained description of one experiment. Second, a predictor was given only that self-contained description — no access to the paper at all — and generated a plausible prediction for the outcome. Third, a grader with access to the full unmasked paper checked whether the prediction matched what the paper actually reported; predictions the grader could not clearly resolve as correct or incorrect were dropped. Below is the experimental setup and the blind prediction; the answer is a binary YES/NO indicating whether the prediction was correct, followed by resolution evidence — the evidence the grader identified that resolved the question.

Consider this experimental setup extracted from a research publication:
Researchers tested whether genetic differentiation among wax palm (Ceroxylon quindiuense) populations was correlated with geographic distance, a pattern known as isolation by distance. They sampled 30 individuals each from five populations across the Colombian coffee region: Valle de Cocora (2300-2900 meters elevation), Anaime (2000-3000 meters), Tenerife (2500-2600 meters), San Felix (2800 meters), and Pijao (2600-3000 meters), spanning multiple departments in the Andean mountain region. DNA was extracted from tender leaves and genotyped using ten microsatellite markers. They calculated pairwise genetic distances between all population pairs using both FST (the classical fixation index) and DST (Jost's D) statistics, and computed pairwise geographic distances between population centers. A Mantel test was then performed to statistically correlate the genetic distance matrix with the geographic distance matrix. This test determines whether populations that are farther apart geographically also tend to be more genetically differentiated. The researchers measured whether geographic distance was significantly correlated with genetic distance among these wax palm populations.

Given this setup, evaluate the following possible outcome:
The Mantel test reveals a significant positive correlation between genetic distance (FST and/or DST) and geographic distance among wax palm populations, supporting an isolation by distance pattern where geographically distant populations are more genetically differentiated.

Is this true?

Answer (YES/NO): NO